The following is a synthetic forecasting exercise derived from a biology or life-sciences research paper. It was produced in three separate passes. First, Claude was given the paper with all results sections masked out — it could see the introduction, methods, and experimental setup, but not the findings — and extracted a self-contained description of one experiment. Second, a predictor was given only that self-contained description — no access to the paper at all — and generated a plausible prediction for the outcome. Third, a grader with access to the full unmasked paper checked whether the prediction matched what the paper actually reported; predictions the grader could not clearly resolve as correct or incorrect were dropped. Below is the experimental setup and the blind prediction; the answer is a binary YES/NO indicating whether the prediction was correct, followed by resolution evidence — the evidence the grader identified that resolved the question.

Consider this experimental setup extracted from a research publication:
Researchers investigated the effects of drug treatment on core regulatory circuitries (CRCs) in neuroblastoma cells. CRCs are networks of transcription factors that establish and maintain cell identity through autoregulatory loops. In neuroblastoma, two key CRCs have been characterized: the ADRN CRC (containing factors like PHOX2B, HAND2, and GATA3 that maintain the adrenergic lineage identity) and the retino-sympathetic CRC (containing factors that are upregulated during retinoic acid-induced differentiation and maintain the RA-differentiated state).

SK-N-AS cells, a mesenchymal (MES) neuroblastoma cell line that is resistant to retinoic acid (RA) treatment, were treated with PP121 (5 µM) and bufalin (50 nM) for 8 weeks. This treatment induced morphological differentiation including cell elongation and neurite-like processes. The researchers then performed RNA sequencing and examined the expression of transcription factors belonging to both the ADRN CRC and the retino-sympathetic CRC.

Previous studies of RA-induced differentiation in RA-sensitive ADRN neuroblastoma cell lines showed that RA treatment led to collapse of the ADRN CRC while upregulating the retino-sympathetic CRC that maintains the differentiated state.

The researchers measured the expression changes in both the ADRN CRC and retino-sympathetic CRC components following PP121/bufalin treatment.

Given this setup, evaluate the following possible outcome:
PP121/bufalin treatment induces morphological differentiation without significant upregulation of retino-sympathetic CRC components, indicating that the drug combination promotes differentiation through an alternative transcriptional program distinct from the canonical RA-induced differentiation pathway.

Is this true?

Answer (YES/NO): YES